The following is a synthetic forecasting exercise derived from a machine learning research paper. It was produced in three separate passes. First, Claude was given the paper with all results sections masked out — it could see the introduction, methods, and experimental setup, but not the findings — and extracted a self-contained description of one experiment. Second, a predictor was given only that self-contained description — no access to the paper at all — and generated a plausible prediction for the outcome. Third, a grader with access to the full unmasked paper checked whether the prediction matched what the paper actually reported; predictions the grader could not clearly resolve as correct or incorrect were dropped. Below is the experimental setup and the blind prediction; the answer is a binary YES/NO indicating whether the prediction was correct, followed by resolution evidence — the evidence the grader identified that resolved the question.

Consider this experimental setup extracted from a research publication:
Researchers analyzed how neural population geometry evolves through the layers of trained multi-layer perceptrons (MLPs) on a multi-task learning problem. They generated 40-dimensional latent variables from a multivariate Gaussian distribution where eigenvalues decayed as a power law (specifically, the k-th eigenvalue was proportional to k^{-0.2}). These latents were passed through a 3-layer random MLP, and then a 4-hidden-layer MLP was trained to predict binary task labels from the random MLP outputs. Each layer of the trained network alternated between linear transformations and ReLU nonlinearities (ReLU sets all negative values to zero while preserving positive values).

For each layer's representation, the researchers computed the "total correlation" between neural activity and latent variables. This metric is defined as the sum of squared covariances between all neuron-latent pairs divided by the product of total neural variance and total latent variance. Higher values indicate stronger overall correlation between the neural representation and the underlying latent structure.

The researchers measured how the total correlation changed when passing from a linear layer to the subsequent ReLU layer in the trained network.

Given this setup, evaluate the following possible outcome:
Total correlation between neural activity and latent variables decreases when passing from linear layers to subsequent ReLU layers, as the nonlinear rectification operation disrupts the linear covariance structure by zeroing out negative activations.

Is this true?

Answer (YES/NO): YES